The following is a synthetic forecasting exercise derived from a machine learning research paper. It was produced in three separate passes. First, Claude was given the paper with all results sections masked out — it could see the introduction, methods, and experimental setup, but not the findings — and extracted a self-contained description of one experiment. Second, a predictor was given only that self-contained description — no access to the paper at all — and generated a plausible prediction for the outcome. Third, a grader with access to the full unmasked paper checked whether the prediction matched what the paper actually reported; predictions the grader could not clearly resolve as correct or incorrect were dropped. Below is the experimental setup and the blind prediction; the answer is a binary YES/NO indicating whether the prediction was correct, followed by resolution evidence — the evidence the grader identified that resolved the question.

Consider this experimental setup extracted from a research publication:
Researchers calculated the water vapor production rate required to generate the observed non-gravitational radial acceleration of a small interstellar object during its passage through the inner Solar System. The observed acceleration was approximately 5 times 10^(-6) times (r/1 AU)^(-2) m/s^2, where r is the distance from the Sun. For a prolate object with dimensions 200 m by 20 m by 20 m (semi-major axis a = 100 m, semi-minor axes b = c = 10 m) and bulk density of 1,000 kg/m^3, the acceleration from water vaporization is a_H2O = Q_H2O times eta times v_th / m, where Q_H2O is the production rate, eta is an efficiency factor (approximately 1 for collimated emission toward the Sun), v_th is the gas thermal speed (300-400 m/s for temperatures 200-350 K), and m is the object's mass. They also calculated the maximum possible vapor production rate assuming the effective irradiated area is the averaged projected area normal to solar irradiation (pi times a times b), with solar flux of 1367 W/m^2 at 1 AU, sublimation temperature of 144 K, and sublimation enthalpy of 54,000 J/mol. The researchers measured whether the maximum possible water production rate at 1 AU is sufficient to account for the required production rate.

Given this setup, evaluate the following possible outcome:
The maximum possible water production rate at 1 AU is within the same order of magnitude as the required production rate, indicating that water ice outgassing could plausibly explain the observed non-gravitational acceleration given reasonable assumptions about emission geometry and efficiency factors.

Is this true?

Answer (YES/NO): YES